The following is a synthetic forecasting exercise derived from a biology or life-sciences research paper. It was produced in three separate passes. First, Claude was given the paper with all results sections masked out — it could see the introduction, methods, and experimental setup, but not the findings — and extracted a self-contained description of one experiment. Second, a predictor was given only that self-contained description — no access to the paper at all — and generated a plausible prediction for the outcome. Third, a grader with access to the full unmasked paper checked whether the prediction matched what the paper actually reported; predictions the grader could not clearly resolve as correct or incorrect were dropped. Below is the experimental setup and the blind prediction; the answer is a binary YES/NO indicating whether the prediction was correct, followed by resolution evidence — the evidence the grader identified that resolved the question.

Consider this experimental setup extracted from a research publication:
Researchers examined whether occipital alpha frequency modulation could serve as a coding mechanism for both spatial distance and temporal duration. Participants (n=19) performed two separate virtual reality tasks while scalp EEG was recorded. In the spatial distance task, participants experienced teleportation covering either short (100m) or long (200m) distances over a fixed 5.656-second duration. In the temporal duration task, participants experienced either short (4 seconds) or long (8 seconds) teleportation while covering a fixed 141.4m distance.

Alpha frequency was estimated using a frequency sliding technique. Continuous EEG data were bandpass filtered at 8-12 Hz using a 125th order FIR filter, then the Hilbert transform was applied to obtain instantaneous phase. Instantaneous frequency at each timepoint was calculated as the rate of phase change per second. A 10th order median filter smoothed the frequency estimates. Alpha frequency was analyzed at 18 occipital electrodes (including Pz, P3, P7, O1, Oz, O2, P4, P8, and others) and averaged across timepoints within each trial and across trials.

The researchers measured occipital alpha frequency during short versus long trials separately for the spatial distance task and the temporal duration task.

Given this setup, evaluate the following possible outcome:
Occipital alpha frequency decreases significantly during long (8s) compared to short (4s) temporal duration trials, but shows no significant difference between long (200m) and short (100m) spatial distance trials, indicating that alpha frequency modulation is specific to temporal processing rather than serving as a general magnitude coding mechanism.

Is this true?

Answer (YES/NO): NO